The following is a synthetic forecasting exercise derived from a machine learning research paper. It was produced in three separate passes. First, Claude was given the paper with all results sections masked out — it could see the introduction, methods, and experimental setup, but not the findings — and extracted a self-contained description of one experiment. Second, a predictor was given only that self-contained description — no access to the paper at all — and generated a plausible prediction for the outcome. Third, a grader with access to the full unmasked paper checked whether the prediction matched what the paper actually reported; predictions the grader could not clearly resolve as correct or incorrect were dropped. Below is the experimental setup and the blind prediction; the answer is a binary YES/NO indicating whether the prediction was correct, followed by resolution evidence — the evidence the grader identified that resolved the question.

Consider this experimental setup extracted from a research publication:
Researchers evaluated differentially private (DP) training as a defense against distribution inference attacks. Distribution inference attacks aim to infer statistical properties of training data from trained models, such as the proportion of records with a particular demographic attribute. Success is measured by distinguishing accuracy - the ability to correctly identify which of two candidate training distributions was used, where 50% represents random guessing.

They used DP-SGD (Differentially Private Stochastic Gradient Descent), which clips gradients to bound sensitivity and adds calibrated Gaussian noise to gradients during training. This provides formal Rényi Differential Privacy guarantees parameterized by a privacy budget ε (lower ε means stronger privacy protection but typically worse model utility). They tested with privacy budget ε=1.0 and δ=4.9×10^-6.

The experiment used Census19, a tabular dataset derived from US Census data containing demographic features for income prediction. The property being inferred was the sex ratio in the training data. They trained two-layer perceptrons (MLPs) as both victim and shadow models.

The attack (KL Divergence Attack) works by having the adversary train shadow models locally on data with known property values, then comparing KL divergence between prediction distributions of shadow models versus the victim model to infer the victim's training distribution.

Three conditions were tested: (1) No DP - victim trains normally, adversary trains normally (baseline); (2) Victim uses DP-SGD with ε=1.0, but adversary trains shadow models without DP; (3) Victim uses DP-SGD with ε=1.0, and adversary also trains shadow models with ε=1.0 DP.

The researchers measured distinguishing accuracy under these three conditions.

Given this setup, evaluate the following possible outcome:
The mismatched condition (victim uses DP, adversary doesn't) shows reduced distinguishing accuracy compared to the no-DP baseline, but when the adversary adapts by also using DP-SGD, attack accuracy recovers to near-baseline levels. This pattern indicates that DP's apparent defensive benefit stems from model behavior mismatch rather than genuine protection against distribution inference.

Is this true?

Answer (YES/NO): NO